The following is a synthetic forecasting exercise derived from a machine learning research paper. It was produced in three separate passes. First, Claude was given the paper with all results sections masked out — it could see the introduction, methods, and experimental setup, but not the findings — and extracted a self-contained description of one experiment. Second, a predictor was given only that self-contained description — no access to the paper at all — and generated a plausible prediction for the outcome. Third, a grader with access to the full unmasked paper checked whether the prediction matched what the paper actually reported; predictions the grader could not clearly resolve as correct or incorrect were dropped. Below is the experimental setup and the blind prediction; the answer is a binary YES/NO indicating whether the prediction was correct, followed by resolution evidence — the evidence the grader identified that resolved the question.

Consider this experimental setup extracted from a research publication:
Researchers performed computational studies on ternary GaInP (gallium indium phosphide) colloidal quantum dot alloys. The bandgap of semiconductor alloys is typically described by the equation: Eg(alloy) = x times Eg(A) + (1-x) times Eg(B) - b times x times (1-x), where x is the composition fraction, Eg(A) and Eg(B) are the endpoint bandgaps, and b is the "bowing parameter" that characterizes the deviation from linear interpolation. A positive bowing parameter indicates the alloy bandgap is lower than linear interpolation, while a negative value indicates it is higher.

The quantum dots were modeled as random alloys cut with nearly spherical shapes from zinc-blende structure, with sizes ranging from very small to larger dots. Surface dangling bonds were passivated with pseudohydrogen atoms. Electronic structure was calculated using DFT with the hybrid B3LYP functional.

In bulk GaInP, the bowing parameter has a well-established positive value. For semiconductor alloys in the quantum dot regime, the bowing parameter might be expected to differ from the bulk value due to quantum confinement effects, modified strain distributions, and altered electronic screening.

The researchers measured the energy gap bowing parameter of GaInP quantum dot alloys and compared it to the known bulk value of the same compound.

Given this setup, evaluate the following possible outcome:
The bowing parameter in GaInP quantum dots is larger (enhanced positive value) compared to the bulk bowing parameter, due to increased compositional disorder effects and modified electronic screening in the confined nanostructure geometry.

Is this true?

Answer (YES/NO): NO